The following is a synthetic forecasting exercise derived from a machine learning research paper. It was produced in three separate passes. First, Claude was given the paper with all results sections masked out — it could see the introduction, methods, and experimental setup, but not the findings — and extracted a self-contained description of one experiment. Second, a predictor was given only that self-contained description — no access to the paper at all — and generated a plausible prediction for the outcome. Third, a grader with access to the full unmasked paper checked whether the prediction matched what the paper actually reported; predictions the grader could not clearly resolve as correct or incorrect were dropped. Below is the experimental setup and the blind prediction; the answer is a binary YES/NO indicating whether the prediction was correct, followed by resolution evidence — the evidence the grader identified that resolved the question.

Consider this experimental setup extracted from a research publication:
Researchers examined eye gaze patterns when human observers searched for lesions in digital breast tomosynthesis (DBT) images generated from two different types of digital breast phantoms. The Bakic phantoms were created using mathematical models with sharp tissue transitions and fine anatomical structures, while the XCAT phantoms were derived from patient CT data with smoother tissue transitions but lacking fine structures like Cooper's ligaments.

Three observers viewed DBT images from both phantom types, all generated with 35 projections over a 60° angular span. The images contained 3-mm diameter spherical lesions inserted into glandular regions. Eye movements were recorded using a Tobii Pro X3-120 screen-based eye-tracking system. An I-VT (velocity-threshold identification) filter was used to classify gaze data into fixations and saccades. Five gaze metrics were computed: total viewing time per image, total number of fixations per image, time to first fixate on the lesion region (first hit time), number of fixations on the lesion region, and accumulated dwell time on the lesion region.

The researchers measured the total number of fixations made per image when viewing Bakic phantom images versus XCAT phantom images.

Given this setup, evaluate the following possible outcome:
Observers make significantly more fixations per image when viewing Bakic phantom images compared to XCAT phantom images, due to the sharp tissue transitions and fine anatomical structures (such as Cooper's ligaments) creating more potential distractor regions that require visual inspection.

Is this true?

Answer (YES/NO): NO